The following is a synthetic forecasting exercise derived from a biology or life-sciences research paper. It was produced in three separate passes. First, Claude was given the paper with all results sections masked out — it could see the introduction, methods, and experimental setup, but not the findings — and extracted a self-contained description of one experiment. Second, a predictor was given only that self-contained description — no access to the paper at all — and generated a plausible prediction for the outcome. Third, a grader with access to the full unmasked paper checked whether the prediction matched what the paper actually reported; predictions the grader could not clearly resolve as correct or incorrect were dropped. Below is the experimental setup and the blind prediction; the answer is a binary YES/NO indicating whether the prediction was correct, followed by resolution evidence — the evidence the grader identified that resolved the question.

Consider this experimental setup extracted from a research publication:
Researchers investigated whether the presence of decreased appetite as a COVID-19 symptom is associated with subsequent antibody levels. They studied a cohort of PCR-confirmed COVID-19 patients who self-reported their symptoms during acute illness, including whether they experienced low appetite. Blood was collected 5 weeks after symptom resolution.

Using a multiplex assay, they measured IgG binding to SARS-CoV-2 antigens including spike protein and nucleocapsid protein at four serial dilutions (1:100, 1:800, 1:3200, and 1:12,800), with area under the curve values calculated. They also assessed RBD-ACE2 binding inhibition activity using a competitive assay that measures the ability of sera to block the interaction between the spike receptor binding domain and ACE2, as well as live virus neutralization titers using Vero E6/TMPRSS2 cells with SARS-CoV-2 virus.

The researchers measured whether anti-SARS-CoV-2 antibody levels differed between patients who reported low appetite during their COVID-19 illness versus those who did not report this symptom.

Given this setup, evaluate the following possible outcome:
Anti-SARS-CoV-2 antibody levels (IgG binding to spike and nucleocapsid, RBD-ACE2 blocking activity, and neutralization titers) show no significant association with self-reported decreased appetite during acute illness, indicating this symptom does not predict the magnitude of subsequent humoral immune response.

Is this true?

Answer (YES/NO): NO